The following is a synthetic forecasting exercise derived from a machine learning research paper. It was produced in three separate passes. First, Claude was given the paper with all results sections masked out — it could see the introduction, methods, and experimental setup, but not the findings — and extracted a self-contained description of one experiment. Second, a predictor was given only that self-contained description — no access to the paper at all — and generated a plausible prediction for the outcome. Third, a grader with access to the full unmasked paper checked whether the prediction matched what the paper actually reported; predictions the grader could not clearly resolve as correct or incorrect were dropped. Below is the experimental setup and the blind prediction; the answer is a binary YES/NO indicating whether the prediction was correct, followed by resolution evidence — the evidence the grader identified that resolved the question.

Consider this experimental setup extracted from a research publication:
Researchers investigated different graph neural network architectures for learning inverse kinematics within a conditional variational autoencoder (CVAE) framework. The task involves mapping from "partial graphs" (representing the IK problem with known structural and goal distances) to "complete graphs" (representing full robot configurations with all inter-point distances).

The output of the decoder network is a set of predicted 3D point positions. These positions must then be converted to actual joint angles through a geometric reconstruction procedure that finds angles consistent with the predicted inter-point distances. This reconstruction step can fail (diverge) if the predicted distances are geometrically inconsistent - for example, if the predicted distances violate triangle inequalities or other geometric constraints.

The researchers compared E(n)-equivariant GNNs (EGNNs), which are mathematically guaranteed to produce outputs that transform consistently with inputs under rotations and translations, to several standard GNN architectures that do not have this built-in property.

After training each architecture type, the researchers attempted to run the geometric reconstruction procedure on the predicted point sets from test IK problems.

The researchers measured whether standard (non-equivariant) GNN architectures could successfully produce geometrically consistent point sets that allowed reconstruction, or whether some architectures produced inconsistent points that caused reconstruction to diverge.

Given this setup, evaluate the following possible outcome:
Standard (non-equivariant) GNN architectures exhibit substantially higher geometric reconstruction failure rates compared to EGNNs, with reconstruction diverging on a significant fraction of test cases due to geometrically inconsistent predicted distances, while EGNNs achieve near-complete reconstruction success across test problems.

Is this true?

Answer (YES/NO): YES